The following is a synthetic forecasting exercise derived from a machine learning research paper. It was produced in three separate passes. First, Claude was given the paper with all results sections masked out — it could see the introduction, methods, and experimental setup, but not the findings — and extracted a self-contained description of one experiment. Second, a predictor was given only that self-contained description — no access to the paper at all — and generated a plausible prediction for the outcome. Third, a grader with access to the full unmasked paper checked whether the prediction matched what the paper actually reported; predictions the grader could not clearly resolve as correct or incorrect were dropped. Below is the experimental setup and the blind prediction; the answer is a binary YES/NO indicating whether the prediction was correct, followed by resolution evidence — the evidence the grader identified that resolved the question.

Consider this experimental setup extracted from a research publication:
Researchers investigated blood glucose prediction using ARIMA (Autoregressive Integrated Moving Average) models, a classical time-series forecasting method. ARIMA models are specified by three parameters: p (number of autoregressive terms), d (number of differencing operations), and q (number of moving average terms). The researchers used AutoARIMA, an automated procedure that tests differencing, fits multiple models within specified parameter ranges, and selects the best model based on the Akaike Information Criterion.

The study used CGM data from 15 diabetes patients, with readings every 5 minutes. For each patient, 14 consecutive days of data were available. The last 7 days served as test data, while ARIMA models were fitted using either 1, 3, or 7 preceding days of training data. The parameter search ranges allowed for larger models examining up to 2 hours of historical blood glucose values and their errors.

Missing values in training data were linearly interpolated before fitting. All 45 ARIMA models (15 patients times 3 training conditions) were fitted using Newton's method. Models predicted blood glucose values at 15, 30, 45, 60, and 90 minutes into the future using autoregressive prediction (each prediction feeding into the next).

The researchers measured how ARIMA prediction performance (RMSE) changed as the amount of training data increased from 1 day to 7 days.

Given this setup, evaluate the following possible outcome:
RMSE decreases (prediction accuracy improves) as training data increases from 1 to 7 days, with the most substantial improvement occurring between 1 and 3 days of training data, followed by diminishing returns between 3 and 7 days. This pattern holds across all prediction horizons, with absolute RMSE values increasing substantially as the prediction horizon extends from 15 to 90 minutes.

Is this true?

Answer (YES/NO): NO